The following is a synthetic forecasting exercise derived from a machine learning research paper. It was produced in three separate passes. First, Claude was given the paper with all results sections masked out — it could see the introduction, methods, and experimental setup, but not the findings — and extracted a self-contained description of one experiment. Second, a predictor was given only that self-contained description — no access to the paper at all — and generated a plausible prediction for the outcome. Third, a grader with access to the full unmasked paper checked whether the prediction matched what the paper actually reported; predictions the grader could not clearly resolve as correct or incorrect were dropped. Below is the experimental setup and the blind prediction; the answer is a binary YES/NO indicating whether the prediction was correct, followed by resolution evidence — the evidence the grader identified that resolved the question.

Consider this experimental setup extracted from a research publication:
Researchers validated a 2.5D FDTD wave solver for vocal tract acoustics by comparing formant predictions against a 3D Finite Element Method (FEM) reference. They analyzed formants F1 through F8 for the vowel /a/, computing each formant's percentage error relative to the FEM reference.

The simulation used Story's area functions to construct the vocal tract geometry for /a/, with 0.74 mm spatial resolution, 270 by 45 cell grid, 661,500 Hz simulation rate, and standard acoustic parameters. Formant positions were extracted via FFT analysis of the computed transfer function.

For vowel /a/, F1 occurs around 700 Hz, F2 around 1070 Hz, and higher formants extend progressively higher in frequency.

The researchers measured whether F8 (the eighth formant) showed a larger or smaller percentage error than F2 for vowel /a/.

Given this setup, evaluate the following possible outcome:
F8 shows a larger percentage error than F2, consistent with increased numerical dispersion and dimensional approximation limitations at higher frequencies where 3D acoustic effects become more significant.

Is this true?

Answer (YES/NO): NO